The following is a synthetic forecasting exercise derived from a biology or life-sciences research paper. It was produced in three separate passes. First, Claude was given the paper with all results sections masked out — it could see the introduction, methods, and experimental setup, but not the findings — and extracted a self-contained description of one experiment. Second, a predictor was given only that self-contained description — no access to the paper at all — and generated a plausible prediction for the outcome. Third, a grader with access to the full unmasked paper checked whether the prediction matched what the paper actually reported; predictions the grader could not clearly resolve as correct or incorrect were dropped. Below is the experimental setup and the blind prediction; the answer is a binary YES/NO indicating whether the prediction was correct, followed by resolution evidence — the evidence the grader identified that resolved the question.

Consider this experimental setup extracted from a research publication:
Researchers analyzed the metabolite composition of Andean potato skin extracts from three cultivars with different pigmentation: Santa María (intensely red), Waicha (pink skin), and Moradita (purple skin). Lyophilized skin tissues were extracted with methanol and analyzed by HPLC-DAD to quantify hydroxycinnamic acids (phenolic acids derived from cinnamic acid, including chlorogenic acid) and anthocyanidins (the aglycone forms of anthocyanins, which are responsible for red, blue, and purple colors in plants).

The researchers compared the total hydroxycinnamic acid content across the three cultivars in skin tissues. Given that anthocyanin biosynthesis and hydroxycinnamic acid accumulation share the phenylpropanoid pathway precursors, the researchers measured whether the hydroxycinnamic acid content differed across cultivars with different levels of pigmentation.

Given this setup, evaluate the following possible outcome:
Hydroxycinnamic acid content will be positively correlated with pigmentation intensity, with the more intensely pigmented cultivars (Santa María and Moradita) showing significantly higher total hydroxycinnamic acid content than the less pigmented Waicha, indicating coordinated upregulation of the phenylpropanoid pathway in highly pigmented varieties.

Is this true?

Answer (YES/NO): YES